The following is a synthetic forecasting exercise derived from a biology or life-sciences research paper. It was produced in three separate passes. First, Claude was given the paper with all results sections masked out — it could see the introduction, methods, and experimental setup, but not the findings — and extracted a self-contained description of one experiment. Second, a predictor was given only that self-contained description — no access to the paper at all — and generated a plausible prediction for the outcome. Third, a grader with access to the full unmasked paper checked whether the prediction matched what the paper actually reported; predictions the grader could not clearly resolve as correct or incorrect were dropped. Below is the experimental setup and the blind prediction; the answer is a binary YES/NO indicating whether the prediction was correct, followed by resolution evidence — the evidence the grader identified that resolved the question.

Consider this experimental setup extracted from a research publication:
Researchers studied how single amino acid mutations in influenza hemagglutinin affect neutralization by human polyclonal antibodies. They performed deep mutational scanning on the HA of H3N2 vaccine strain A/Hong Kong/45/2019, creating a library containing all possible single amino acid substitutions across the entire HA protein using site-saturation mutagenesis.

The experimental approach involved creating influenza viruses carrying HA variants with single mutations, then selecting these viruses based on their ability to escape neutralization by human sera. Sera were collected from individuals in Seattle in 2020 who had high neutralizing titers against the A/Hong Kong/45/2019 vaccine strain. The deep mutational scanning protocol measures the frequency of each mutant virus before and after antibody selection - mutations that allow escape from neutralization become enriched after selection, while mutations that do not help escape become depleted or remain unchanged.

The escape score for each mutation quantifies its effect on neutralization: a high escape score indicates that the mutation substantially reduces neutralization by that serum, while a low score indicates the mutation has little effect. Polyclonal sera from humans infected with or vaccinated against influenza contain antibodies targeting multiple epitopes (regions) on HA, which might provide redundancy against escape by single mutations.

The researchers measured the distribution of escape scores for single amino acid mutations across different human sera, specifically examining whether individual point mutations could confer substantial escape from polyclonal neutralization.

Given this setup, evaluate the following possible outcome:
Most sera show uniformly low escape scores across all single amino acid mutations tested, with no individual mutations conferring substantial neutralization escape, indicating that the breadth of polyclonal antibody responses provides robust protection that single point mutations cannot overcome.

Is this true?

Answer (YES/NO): NO